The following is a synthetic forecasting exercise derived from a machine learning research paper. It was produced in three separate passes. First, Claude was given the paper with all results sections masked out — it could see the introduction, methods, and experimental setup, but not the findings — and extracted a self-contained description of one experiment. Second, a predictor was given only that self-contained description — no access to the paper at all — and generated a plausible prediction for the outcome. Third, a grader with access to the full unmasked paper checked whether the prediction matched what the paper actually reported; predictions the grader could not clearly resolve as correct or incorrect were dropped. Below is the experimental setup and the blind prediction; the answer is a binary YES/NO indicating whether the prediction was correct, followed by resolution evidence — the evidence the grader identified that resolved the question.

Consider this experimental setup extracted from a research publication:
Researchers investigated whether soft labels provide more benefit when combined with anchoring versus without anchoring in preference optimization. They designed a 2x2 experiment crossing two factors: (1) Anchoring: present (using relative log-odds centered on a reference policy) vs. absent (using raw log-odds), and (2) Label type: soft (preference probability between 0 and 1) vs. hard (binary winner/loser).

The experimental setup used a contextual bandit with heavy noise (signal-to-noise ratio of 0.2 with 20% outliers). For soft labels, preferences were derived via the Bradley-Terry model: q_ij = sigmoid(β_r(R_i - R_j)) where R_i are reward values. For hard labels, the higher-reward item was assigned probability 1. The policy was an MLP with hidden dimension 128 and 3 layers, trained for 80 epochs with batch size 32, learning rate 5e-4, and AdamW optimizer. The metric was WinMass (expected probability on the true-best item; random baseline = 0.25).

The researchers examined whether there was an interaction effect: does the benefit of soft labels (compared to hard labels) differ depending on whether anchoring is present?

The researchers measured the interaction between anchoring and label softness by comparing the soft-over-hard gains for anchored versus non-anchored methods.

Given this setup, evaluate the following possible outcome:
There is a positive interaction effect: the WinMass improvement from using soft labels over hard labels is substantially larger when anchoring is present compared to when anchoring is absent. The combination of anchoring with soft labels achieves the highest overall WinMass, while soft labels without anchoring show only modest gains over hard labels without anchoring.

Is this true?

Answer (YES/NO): NO